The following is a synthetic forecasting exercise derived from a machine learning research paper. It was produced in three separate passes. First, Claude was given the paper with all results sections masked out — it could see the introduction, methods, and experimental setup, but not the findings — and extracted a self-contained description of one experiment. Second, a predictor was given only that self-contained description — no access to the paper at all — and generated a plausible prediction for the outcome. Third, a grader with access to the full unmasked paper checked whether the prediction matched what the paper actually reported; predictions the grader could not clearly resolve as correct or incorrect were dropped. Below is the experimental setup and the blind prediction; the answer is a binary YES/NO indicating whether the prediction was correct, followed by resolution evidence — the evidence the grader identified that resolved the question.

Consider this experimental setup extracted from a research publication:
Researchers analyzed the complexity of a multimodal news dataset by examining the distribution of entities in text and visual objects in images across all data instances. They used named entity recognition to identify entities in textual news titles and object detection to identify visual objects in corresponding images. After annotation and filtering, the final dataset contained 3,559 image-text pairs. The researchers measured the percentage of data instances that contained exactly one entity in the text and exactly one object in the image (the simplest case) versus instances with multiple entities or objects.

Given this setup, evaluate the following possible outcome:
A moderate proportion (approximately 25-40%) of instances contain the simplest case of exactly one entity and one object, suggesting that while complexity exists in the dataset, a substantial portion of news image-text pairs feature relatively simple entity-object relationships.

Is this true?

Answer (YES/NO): NO